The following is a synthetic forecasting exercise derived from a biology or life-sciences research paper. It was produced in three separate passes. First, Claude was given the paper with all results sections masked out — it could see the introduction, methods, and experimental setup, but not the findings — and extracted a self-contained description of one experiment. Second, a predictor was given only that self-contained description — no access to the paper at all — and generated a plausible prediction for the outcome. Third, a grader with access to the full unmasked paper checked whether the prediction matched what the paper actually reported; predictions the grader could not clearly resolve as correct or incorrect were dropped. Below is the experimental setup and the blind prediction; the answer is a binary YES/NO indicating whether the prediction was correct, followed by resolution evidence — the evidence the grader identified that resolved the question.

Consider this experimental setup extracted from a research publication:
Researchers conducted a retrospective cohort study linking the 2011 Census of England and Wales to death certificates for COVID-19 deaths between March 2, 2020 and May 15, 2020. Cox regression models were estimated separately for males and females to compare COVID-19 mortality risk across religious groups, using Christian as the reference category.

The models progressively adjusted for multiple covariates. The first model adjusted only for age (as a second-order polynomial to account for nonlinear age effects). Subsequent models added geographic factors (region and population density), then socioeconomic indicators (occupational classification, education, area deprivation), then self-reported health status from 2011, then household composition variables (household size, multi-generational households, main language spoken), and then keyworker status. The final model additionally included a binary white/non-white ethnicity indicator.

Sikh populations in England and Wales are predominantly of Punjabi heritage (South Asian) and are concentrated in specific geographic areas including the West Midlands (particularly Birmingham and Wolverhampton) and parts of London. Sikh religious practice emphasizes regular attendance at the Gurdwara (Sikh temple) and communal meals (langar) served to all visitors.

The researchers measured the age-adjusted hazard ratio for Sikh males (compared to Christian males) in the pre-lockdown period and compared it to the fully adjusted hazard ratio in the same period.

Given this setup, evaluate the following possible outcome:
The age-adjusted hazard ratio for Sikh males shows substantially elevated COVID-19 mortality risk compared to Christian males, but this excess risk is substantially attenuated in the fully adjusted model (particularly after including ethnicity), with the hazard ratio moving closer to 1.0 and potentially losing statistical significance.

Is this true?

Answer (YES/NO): YES